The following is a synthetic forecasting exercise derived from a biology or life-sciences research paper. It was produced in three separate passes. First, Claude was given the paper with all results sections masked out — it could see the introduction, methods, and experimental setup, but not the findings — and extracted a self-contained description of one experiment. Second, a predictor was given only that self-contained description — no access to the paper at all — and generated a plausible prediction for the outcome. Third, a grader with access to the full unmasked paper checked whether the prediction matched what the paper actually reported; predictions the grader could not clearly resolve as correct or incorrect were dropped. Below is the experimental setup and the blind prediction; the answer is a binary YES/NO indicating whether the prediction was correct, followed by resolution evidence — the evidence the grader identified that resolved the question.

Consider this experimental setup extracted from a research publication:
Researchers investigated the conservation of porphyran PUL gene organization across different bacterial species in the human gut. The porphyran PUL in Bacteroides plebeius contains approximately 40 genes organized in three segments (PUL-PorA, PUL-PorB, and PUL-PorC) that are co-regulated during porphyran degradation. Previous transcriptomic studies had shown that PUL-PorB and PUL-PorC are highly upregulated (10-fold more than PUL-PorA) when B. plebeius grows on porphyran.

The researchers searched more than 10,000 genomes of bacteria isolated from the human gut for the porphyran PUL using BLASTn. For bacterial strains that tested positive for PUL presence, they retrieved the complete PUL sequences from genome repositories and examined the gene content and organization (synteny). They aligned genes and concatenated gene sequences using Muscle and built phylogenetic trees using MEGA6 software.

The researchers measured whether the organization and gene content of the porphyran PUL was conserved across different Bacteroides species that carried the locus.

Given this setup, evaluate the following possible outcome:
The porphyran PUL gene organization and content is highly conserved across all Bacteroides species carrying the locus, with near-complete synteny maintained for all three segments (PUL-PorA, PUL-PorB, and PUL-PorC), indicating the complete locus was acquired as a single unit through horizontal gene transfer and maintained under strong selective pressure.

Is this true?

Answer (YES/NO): NO